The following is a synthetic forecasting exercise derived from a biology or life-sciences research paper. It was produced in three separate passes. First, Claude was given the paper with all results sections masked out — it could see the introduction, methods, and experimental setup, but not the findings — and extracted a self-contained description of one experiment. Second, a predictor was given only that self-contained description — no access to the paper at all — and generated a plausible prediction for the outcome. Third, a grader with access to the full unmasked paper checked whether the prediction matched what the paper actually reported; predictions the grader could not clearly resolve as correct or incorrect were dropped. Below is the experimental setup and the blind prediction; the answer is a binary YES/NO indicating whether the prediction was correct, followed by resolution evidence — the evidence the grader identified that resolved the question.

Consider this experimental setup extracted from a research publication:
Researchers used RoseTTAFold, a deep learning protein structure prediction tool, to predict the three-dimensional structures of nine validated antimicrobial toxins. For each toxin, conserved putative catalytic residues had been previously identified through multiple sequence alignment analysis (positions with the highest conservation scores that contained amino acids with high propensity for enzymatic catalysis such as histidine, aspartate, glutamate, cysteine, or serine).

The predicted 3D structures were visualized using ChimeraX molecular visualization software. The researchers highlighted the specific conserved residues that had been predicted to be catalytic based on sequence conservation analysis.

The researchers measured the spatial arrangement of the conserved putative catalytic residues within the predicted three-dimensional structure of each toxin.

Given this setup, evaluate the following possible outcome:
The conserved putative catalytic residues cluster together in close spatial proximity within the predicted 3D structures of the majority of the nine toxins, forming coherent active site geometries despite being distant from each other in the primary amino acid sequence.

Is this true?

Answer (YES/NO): YES